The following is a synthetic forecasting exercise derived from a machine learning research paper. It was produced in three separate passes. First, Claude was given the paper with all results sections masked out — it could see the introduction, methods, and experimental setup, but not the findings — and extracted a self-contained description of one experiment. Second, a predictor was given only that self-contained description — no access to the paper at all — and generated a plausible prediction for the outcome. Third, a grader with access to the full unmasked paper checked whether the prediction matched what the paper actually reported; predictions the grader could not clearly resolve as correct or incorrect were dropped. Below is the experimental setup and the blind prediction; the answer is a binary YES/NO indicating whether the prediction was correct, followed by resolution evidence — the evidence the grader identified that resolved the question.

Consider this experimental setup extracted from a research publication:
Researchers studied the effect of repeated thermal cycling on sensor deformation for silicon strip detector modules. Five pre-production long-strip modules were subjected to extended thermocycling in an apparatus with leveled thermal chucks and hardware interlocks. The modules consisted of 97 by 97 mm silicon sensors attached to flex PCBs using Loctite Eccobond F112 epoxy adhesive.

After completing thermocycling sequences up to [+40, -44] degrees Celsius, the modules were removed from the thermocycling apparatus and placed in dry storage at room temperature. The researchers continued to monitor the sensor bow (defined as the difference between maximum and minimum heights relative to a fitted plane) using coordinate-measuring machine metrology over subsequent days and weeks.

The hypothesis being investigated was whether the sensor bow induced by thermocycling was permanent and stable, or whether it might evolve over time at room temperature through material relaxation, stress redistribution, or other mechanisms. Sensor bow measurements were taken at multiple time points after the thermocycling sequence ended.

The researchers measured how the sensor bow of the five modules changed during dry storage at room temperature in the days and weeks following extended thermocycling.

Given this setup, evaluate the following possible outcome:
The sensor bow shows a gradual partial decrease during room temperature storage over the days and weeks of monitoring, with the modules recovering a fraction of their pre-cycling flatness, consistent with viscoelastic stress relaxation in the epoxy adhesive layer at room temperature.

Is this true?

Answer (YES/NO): YES